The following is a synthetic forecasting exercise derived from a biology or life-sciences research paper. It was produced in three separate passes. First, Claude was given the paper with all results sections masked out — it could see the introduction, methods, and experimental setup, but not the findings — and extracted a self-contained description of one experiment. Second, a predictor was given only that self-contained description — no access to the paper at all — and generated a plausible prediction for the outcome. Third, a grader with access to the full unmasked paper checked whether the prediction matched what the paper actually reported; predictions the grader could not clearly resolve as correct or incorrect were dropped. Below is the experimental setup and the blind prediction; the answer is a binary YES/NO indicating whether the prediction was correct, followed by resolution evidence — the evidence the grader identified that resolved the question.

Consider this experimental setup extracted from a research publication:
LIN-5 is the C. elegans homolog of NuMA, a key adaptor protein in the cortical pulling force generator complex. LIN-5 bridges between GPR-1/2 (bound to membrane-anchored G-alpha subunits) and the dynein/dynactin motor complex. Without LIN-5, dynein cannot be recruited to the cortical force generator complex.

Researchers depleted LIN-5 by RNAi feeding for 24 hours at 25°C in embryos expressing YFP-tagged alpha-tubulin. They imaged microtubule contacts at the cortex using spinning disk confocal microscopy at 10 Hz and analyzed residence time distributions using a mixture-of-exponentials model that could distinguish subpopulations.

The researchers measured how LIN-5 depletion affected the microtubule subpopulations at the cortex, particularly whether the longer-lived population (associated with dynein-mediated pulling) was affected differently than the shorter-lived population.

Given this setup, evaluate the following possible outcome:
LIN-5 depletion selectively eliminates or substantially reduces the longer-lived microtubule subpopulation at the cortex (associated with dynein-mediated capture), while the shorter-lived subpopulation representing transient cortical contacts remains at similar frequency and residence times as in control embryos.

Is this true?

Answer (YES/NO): NO